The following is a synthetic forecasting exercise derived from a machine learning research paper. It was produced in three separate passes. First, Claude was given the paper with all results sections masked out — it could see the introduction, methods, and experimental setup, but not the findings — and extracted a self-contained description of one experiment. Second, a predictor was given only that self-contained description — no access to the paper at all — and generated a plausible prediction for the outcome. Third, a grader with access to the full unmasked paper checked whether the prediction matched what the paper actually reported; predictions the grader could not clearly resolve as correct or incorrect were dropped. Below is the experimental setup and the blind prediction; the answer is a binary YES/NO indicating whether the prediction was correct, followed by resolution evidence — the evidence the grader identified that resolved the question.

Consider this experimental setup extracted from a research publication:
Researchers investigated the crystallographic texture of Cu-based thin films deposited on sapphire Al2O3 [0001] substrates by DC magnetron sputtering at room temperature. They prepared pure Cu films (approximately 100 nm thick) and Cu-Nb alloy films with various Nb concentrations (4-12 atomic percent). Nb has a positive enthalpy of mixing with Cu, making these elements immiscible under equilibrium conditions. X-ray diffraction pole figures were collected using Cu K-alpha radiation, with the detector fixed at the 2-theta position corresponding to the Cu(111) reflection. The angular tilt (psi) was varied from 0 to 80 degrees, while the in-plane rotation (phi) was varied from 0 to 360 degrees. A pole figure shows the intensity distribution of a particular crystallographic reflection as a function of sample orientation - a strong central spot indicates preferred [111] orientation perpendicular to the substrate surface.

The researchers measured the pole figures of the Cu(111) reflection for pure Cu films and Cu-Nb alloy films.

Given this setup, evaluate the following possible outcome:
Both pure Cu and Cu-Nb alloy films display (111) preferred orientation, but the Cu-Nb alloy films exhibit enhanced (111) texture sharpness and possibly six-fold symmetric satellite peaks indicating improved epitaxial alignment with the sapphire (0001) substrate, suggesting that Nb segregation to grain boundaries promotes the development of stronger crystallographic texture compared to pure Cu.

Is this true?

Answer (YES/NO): NO